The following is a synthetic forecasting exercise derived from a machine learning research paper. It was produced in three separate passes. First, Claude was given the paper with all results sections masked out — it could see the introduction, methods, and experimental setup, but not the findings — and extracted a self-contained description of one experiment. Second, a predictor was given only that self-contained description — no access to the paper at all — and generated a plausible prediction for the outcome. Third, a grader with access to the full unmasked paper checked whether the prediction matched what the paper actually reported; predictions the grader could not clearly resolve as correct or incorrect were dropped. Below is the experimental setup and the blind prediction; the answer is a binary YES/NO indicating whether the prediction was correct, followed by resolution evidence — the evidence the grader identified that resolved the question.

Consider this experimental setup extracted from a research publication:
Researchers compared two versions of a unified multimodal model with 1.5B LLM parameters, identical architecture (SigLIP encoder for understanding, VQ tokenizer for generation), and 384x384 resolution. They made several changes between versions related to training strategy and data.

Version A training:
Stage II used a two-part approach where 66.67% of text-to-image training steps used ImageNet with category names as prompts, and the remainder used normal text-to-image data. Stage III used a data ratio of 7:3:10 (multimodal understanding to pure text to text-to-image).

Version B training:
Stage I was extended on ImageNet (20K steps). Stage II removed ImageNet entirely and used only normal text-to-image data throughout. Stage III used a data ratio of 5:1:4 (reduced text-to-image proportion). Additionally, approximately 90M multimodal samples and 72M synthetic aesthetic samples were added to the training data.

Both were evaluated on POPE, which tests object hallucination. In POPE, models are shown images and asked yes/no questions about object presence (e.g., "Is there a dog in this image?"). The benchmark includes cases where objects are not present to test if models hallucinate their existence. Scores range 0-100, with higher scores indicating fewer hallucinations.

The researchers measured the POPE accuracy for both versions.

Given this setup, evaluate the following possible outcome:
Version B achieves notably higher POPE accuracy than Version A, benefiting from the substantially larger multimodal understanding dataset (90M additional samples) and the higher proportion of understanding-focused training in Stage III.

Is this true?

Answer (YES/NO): NO